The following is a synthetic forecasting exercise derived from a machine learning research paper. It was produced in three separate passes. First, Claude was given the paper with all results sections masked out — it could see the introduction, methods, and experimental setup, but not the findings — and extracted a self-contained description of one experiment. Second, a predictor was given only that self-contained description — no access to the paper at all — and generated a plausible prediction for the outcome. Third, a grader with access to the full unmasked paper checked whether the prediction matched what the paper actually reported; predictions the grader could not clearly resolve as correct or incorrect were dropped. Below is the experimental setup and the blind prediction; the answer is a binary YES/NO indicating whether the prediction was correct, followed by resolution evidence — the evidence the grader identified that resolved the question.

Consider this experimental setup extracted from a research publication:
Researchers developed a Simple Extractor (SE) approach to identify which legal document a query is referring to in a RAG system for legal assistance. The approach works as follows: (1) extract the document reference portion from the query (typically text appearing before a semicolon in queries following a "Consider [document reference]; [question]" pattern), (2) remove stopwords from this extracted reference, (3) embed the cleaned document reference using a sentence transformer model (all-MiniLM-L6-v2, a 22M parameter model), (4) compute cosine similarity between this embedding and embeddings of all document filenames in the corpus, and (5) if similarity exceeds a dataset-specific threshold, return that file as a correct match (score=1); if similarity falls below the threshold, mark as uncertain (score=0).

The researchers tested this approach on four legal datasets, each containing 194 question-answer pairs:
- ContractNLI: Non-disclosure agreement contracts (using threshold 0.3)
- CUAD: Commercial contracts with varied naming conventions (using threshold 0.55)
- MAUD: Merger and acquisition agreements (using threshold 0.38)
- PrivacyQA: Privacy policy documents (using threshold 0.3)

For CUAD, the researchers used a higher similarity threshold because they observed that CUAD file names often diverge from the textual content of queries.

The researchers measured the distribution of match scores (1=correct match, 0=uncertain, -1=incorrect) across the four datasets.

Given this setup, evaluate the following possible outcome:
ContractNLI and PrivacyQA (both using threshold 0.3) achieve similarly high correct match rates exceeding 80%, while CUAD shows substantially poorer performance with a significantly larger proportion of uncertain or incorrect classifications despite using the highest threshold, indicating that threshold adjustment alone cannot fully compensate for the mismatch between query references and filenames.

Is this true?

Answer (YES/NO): YES